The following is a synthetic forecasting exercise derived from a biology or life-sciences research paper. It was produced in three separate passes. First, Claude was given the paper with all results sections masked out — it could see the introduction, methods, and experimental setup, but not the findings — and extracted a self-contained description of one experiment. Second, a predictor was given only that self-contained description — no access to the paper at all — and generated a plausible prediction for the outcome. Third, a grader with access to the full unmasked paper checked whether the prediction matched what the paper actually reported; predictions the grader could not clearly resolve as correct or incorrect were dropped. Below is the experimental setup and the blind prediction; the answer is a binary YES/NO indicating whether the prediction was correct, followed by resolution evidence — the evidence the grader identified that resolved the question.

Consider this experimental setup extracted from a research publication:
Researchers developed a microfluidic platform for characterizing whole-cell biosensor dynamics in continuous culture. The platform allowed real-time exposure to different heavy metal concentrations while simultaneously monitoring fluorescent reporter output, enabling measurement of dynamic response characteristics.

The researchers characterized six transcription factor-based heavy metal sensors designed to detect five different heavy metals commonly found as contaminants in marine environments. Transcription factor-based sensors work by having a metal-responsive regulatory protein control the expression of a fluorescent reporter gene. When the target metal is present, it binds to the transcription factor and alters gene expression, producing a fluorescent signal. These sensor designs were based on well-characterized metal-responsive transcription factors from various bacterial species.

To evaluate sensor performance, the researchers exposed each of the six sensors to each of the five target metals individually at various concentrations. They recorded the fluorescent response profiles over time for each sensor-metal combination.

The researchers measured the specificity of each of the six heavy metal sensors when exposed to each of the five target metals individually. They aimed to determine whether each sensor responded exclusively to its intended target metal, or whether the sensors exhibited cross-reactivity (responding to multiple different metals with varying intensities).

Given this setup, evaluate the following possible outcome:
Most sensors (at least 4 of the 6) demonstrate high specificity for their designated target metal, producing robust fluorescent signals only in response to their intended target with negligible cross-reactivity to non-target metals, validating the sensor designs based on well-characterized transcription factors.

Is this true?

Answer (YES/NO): NO